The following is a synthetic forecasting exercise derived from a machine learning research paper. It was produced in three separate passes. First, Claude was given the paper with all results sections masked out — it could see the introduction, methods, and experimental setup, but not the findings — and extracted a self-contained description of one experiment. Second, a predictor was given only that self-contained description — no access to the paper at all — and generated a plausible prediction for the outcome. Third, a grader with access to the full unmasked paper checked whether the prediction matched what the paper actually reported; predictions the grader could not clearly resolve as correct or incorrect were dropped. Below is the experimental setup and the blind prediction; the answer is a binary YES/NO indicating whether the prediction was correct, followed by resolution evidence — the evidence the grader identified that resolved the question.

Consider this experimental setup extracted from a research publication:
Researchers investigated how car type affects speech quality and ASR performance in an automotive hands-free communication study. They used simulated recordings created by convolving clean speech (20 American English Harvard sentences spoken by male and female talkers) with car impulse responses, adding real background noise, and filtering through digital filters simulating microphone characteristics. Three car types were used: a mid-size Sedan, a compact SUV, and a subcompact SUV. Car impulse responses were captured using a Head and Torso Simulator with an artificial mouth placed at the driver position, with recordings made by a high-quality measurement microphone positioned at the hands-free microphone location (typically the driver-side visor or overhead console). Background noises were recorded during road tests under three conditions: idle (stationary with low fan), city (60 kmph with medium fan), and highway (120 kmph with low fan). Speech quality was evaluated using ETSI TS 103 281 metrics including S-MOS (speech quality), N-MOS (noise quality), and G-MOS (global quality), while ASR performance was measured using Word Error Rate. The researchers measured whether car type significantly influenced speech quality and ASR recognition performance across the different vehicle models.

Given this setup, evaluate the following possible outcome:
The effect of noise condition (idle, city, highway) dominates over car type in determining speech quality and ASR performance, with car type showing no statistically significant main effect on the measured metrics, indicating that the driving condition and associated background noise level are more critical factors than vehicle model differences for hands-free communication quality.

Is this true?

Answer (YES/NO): NO